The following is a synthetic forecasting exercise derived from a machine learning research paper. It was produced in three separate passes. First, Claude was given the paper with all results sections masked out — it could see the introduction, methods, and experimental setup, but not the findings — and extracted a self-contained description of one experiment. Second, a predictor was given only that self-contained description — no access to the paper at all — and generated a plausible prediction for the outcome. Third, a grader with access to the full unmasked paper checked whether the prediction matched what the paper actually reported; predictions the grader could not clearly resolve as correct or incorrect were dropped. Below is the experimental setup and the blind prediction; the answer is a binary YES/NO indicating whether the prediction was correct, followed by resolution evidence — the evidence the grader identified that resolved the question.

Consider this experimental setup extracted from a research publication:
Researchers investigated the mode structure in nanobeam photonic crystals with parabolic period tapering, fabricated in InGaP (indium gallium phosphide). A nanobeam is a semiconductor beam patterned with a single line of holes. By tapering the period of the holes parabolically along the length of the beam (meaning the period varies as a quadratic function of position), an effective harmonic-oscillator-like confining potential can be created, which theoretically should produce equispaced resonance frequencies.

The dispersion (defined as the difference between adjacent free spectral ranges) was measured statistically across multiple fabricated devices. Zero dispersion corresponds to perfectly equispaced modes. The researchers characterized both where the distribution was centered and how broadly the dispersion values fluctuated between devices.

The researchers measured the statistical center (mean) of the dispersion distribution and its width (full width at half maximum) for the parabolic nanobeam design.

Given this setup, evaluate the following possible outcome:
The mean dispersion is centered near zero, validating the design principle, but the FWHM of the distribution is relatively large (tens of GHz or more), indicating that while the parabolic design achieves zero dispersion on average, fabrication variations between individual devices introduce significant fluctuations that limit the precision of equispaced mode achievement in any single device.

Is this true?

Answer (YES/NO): YES